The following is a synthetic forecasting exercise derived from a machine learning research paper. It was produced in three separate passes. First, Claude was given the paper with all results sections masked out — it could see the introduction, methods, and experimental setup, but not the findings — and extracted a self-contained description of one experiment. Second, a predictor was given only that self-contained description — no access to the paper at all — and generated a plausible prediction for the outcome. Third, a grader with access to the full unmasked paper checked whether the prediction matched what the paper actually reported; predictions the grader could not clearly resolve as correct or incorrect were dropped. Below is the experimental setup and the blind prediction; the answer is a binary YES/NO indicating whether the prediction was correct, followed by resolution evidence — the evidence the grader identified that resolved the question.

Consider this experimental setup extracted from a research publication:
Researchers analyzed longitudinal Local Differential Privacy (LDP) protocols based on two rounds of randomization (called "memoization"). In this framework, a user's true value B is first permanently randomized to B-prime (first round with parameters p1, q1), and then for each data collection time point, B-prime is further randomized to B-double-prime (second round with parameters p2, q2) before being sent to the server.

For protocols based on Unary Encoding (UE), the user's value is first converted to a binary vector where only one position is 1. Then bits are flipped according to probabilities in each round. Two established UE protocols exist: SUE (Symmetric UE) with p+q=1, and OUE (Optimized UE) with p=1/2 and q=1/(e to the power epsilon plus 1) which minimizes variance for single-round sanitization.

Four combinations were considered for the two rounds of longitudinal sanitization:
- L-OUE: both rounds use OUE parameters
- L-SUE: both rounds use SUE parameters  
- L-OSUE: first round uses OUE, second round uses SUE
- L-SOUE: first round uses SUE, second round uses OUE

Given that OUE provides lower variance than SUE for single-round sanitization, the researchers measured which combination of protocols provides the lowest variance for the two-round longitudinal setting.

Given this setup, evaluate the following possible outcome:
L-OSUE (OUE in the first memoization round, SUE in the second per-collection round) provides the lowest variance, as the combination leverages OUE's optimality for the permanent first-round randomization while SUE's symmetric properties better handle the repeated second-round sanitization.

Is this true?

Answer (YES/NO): YES